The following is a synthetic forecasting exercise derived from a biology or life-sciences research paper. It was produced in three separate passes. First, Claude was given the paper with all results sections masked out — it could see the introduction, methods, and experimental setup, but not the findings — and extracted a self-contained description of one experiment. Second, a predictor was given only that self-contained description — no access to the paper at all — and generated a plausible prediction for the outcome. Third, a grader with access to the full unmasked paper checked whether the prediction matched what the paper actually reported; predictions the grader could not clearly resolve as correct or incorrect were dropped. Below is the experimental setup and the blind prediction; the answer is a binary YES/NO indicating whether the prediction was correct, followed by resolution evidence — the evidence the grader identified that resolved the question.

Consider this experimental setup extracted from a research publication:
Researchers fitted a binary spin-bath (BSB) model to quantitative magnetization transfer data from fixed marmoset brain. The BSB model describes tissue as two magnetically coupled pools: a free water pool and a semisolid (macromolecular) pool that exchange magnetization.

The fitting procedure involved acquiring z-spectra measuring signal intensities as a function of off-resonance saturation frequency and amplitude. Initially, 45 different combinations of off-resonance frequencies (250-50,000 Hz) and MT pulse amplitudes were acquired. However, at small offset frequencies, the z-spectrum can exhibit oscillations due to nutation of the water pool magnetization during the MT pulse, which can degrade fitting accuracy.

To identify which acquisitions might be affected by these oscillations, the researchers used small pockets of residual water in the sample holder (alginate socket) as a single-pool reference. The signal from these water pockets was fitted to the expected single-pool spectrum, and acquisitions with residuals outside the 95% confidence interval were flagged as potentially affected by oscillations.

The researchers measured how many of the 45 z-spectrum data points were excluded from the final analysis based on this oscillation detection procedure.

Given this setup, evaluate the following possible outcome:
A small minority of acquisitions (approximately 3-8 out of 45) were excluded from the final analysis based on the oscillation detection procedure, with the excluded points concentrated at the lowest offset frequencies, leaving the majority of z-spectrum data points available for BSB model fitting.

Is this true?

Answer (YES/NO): YES